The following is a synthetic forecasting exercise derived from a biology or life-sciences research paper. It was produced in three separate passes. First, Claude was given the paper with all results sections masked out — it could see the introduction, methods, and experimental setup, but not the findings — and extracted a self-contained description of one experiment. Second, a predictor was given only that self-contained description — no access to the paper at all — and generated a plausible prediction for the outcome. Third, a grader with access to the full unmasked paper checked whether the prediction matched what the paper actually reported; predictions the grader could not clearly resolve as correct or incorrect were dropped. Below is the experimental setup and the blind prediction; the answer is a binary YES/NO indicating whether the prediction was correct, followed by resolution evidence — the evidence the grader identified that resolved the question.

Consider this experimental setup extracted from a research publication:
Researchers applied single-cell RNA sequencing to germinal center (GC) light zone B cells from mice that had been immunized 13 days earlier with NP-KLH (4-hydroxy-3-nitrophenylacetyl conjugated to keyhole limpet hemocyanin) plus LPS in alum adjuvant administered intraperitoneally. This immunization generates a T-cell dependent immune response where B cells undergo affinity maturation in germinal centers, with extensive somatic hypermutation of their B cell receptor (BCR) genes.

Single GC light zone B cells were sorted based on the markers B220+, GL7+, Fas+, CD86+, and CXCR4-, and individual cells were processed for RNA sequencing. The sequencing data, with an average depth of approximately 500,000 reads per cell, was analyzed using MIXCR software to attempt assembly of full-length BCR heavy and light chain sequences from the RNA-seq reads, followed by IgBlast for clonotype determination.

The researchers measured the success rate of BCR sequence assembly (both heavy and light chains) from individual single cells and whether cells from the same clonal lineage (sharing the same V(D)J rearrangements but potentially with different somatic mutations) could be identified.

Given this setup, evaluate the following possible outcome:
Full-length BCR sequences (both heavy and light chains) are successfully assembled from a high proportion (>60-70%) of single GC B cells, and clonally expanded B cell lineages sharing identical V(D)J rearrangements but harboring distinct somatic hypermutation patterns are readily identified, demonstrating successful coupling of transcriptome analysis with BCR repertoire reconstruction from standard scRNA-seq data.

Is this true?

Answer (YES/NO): NO